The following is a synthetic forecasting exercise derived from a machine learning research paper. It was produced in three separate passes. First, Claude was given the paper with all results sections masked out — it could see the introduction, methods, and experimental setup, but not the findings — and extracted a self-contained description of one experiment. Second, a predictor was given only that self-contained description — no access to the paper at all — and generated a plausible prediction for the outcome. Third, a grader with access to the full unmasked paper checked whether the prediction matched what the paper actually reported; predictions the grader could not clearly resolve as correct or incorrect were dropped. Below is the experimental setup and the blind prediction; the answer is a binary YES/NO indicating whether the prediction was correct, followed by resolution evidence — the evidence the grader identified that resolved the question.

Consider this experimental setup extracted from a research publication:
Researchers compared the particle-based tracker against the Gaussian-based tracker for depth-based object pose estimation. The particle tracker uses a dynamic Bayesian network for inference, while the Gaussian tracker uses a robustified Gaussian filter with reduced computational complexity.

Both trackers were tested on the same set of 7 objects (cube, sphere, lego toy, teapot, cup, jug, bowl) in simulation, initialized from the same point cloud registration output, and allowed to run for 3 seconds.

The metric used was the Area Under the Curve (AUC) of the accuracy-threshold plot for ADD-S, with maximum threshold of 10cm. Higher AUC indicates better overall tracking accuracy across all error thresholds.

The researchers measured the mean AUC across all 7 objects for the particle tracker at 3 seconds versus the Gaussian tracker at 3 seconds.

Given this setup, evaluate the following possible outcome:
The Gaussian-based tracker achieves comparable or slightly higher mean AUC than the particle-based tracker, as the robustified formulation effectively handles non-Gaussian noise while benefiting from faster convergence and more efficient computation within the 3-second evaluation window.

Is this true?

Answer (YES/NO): NO